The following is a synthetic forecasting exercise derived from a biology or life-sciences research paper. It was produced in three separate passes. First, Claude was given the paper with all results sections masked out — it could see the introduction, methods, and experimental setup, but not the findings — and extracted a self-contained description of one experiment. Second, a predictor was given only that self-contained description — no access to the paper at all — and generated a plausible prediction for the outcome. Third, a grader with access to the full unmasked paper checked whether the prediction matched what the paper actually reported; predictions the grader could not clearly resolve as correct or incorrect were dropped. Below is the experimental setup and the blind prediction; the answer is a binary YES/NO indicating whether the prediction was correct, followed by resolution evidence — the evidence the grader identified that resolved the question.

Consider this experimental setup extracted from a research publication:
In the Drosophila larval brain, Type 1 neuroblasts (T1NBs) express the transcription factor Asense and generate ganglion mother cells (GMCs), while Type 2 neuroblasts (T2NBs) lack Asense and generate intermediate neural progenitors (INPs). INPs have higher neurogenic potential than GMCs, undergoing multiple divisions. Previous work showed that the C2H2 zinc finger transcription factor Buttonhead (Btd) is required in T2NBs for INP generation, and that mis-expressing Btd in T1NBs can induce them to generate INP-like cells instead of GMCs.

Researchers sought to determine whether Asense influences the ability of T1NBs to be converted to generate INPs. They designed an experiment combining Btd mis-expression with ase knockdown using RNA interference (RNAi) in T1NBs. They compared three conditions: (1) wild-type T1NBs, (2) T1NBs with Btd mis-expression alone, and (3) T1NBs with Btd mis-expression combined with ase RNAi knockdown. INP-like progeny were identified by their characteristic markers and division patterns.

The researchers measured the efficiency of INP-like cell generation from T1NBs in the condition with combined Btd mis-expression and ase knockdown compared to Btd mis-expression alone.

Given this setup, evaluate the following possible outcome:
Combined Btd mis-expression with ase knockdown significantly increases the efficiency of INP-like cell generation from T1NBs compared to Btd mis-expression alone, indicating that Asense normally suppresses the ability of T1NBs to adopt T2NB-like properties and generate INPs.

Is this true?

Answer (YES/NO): YES